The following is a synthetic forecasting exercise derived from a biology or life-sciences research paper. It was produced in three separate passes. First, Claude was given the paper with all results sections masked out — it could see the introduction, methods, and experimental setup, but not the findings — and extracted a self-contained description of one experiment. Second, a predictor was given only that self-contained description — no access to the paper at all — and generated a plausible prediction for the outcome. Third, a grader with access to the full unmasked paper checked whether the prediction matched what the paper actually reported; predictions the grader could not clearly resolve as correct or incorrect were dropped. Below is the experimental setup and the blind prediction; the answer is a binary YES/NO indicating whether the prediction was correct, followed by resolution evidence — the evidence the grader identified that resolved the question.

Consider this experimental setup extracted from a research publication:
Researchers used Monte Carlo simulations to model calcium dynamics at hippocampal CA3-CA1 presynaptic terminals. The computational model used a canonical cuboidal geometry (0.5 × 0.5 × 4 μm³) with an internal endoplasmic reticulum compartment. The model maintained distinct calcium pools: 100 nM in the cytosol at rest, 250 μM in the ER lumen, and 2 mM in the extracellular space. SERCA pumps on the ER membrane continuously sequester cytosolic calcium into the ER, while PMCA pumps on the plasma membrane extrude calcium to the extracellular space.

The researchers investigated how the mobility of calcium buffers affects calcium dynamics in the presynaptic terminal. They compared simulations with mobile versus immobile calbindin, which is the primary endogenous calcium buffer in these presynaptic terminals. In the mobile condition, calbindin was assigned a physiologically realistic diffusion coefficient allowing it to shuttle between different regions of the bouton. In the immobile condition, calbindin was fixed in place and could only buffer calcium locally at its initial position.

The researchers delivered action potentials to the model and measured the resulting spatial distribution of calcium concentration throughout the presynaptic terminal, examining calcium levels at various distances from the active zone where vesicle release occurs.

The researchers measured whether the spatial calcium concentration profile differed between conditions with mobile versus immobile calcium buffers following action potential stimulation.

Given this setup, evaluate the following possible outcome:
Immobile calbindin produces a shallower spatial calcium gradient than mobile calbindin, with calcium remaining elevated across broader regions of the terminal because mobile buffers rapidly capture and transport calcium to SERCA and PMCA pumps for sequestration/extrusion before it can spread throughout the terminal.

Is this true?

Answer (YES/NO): NO